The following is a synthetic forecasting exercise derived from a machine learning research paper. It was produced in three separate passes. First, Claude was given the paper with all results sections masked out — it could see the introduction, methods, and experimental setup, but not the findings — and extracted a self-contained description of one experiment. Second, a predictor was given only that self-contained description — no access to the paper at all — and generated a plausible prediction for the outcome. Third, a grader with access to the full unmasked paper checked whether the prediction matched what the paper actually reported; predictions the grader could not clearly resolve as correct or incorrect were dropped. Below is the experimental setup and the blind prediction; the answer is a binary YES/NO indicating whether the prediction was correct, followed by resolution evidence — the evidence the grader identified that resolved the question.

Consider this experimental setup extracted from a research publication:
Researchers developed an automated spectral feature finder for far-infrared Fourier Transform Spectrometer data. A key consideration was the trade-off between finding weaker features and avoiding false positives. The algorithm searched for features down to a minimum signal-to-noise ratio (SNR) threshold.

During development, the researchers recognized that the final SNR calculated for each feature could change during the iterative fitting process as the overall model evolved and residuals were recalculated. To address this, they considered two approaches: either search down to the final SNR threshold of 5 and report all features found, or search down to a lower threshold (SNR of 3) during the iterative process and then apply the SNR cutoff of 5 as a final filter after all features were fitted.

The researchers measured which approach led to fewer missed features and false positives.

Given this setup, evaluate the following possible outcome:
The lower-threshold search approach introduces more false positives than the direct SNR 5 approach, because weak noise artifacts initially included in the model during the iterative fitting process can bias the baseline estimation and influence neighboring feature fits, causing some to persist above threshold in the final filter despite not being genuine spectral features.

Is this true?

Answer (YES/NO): NO